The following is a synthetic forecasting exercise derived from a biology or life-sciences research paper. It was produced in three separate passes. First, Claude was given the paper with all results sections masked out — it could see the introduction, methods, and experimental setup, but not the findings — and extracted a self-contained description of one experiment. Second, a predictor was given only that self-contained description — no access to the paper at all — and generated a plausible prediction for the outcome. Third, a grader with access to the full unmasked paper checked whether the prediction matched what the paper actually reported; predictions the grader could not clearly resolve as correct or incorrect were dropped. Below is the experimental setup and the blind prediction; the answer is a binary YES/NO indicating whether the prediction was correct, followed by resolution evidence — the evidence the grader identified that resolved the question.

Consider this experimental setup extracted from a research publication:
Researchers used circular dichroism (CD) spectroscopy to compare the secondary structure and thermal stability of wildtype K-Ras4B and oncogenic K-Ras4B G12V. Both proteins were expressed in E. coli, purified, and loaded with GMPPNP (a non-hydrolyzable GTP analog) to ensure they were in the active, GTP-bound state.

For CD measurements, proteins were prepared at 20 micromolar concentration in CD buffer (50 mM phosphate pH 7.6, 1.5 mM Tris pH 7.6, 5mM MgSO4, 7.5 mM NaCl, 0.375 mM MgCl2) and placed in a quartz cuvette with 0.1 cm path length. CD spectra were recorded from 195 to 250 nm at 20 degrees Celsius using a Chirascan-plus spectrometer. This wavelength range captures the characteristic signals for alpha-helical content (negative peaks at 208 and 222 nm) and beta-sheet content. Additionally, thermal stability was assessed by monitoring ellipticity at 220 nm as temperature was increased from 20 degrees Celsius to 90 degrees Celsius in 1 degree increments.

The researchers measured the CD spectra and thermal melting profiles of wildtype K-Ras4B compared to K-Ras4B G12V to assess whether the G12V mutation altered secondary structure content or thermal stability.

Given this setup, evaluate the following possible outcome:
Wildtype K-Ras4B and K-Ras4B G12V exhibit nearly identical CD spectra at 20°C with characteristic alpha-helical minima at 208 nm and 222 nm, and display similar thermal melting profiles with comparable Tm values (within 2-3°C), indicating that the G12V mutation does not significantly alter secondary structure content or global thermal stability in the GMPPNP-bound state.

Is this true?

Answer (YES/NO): NO